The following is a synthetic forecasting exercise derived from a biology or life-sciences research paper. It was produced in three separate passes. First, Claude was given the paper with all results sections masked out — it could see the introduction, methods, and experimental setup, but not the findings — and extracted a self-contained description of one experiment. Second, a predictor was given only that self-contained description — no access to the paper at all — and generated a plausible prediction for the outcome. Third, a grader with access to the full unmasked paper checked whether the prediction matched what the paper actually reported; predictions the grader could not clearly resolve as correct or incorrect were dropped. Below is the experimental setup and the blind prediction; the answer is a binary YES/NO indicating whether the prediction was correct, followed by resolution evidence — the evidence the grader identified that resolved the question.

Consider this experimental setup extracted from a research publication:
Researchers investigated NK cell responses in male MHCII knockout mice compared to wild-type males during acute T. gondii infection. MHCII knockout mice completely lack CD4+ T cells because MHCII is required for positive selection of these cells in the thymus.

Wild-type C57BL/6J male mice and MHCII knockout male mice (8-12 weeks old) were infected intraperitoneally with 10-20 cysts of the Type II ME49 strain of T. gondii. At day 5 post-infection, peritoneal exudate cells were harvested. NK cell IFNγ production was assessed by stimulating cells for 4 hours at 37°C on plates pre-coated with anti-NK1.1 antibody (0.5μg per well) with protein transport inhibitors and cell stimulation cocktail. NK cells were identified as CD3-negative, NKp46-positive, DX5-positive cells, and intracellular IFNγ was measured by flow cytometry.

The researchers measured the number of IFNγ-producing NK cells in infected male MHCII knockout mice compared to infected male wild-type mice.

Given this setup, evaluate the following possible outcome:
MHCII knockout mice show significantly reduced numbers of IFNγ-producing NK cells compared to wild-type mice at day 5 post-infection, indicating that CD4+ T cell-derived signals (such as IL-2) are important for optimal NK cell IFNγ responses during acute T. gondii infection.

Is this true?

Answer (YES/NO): NO